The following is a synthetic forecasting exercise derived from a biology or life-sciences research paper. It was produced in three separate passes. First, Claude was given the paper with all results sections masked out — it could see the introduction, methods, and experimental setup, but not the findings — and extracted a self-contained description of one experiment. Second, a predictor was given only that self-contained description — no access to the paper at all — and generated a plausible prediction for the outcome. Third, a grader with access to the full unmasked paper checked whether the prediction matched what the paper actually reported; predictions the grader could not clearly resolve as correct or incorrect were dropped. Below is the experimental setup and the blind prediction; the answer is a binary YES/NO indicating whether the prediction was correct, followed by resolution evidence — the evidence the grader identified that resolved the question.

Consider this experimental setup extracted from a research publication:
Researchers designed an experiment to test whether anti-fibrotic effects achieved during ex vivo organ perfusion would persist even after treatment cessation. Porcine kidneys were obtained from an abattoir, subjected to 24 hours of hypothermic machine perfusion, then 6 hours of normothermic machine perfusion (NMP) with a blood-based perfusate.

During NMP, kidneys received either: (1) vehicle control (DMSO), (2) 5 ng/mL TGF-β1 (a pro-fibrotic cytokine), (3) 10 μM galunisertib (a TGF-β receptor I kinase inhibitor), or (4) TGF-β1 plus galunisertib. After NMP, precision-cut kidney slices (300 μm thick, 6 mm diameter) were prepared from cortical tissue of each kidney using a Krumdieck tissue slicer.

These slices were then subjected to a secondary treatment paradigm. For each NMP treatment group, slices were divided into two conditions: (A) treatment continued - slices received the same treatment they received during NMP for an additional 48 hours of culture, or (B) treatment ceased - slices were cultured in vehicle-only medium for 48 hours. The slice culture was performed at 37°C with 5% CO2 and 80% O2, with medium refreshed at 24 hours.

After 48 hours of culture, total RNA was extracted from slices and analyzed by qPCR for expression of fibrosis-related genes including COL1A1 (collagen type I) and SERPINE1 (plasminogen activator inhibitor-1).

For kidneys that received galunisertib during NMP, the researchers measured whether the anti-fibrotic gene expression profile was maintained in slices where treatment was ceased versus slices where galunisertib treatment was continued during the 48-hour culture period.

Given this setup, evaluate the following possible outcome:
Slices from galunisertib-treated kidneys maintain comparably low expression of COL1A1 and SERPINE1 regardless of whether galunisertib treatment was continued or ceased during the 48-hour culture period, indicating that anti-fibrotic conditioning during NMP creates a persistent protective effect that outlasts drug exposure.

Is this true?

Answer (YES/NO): NO